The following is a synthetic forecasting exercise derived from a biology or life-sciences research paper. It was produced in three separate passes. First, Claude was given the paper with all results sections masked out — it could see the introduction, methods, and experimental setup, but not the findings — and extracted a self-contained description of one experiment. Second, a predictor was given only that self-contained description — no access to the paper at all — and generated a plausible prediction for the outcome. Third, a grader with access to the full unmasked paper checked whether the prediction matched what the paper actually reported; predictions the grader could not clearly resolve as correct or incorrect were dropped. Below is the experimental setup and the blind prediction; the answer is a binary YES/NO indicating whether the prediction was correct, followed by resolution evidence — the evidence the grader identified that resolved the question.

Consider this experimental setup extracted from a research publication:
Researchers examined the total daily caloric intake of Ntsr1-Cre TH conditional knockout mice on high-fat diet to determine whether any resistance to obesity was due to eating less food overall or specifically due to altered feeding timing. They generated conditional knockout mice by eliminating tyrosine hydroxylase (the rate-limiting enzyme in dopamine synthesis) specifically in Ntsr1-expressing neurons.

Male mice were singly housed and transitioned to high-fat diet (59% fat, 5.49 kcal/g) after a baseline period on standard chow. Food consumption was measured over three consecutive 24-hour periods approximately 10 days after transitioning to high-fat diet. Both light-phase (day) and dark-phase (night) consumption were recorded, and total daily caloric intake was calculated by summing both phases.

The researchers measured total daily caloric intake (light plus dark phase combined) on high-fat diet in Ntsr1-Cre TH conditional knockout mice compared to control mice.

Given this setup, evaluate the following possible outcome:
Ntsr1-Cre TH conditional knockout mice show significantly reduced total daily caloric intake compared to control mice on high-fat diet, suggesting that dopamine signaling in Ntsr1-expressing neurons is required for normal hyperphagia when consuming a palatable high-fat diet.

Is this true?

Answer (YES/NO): NO